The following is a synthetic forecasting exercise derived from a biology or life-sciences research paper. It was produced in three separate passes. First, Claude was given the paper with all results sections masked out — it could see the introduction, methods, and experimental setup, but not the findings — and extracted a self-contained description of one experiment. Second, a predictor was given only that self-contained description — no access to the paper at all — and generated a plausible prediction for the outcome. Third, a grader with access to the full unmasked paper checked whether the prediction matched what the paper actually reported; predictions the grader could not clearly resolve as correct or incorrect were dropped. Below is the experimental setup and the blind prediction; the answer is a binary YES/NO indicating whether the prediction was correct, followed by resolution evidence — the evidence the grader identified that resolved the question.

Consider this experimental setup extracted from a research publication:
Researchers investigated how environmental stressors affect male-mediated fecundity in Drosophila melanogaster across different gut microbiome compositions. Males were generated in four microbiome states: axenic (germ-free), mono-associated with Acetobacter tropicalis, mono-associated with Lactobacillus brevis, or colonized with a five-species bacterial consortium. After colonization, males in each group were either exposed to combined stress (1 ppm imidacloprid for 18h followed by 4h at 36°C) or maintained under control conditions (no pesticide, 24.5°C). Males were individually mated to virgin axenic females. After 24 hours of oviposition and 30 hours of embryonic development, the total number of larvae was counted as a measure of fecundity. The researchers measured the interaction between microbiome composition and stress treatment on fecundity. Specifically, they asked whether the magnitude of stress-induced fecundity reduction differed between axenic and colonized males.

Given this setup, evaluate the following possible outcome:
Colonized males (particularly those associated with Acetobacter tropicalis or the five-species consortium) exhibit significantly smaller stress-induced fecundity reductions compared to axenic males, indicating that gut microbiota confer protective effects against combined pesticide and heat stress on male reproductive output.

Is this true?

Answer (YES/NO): NO